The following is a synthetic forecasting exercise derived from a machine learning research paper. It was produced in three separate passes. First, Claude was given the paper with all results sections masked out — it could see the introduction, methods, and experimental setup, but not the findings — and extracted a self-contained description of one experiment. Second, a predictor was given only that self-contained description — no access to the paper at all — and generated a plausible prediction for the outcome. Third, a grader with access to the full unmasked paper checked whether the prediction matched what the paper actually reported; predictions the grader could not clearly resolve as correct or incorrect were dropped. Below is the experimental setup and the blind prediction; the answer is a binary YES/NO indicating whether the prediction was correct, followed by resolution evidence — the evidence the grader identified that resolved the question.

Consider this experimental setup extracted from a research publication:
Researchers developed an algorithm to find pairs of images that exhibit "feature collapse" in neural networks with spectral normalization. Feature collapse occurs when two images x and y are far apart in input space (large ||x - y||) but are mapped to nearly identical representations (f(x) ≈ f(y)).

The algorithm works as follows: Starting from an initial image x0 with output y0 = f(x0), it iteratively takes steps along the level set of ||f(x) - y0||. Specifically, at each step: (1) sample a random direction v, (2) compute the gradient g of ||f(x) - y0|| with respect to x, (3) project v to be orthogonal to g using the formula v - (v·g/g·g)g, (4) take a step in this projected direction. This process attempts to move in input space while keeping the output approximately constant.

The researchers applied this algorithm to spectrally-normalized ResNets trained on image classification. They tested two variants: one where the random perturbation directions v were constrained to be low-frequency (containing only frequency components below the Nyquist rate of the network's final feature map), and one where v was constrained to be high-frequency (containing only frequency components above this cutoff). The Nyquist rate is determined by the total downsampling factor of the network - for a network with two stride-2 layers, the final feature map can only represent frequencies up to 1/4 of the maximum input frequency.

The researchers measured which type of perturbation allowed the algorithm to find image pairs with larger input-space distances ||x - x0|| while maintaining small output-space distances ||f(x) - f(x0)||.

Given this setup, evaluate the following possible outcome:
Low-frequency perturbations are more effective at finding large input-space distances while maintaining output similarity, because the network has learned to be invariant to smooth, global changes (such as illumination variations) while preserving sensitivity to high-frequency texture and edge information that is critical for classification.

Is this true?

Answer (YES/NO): NO